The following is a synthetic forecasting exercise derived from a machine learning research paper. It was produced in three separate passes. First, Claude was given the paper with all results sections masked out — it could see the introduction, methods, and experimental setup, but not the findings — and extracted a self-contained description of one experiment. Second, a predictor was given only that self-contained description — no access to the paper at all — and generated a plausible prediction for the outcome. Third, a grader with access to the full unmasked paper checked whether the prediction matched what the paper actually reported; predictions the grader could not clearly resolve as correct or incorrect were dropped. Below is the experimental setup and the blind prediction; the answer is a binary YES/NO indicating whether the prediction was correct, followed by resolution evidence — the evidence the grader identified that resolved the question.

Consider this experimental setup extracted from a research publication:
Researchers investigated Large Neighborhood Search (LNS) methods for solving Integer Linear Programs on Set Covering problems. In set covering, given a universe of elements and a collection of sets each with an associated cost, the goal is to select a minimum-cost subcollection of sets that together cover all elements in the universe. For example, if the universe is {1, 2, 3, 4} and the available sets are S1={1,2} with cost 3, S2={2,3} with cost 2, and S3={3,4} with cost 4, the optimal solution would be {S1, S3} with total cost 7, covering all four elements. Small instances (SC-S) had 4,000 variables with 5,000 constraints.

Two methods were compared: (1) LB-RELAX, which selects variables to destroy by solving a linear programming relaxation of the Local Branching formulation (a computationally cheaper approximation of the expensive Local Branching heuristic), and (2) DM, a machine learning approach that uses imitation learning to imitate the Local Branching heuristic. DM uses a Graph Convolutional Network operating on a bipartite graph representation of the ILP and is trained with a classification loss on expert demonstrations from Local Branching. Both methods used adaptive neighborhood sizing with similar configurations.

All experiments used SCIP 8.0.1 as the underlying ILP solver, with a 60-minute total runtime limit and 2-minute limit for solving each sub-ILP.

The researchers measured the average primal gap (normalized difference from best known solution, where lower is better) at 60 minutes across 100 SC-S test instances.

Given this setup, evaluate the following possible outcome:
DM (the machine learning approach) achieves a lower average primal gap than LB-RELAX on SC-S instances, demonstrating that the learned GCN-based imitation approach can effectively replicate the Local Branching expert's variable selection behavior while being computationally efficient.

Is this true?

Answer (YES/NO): NO